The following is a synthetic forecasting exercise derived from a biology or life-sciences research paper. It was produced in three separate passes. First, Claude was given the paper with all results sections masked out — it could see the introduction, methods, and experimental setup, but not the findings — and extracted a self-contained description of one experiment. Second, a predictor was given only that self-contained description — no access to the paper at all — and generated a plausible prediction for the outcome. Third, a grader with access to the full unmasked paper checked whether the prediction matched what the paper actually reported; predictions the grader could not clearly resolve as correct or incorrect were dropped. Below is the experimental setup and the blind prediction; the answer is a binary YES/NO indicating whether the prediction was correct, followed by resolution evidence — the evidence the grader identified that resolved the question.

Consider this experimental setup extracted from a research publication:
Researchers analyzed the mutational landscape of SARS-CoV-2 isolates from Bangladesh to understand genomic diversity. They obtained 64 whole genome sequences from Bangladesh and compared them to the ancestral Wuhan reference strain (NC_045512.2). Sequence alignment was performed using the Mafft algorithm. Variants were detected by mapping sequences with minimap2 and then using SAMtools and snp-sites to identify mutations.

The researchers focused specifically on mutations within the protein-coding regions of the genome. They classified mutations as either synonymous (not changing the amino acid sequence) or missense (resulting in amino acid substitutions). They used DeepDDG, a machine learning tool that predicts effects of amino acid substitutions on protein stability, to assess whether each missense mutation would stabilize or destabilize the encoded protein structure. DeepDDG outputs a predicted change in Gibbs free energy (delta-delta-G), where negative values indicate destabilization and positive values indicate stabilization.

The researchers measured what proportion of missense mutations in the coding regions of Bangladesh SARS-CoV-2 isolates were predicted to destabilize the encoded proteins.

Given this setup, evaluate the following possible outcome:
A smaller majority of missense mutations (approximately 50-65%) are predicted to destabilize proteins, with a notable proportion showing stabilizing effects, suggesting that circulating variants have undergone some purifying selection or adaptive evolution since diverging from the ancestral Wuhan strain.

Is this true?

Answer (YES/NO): NO